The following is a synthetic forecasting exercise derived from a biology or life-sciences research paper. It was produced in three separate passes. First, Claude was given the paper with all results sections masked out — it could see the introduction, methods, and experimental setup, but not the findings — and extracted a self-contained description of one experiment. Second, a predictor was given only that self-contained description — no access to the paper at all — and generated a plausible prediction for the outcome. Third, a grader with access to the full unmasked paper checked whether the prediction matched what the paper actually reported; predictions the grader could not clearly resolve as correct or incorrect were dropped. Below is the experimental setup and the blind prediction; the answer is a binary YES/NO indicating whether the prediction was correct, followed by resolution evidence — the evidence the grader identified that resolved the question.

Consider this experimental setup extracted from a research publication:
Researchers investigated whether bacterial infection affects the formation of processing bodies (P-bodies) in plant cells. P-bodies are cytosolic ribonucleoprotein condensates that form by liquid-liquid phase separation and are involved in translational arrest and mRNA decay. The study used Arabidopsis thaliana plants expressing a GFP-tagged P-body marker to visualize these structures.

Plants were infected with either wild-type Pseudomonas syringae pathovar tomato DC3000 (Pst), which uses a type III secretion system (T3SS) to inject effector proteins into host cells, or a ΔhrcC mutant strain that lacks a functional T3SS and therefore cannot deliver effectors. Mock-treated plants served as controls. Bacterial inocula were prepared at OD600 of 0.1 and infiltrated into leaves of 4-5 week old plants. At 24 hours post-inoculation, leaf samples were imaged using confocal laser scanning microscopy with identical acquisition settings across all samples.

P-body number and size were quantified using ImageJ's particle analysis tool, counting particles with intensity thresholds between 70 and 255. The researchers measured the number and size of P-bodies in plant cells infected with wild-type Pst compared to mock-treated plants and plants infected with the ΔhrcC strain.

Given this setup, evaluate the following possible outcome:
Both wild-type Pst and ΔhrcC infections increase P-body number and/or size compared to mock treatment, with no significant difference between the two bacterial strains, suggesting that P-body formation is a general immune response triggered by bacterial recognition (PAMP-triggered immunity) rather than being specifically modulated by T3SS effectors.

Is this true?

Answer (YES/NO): NO